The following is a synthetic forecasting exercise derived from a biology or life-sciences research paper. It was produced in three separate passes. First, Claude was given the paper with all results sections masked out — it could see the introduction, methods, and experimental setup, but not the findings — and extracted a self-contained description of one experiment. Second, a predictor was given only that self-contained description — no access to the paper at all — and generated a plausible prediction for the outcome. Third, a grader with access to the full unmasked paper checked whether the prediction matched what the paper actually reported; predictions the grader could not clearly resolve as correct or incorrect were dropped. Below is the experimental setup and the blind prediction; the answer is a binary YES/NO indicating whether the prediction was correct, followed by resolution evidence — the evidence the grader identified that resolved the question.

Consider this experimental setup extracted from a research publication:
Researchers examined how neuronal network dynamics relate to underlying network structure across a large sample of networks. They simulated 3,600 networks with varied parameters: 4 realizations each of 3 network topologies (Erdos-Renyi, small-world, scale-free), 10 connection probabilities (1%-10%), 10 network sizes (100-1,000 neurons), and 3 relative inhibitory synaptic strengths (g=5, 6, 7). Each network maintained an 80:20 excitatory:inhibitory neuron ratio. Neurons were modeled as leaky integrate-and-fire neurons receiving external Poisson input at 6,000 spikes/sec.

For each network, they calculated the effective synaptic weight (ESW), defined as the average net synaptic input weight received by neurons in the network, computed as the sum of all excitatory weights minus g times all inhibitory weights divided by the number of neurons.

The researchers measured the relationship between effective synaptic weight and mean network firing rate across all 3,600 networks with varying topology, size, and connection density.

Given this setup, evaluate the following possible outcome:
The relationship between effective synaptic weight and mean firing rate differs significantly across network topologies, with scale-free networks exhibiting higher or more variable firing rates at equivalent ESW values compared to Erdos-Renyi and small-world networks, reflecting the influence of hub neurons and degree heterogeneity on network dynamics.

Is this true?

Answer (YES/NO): NO